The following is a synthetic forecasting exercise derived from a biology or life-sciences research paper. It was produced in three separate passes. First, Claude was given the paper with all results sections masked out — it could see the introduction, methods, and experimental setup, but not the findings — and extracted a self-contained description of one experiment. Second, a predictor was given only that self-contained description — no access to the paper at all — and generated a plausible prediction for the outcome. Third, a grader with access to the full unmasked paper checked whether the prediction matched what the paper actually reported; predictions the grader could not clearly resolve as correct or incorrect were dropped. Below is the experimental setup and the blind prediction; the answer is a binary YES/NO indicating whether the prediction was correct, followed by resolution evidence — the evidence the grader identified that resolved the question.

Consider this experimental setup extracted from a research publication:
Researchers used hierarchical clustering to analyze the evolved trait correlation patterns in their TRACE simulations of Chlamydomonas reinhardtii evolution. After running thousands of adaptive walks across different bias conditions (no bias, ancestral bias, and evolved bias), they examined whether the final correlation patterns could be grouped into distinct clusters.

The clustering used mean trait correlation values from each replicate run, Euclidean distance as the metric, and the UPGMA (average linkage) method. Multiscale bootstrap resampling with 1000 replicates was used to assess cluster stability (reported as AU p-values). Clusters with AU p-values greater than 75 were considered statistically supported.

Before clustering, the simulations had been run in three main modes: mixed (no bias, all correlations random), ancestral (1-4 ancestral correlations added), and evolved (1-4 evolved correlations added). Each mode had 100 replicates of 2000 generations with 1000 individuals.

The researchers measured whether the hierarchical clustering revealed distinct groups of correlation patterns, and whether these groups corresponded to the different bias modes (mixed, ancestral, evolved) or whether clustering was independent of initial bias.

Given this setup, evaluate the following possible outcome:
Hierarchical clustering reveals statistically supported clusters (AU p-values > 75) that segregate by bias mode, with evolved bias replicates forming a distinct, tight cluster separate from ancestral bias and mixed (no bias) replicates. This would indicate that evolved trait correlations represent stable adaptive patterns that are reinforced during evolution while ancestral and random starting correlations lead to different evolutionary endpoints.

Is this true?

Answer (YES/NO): NO